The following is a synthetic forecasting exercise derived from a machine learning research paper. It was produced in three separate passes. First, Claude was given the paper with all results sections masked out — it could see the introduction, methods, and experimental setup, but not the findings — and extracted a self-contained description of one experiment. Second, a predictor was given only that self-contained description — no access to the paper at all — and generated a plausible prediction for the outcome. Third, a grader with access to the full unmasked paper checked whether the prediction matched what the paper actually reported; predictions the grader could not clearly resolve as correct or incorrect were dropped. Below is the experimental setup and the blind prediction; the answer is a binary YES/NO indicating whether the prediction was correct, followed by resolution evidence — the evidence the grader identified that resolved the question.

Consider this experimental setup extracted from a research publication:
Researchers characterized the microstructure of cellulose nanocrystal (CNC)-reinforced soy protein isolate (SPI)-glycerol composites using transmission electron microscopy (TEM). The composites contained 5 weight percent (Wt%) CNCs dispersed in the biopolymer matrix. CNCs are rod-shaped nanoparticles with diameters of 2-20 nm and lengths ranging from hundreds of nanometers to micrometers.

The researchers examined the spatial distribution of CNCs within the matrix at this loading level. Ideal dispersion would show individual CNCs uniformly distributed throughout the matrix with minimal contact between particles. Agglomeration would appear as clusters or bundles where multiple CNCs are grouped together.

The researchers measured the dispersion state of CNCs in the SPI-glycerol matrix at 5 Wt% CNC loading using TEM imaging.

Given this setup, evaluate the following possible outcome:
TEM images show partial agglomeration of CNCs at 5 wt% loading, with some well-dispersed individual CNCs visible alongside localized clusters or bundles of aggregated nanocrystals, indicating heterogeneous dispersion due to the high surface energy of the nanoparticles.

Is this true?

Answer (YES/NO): YES